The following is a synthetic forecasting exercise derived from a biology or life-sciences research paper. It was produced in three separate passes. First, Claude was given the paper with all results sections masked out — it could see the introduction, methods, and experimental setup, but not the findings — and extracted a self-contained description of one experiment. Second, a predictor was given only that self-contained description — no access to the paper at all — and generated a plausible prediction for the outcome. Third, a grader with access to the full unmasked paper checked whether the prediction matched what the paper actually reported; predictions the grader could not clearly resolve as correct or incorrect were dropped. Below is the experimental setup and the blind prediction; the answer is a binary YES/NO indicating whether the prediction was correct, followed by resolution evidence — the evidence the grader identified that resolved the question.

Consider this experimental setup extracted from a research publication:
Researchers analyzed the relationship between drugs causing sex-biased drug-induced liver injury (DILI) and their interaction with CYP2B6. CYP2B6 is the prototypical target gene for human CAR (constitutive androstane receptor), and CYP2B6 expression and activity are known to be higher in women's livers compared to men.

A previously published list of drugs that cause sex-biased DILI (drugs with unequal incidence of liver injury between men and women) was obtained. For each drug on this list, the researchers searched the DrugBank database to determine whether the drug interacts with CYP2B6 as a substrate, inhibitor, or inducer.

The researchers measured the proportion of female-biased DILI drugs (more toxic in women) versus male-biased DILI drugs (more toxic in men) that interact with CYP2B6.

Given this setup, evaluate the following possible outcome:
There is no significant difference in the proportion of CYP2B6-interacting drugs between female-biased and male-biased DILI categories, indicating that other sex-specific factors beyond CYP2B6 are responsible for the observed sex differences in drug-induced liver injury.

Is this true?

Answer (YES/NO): NO